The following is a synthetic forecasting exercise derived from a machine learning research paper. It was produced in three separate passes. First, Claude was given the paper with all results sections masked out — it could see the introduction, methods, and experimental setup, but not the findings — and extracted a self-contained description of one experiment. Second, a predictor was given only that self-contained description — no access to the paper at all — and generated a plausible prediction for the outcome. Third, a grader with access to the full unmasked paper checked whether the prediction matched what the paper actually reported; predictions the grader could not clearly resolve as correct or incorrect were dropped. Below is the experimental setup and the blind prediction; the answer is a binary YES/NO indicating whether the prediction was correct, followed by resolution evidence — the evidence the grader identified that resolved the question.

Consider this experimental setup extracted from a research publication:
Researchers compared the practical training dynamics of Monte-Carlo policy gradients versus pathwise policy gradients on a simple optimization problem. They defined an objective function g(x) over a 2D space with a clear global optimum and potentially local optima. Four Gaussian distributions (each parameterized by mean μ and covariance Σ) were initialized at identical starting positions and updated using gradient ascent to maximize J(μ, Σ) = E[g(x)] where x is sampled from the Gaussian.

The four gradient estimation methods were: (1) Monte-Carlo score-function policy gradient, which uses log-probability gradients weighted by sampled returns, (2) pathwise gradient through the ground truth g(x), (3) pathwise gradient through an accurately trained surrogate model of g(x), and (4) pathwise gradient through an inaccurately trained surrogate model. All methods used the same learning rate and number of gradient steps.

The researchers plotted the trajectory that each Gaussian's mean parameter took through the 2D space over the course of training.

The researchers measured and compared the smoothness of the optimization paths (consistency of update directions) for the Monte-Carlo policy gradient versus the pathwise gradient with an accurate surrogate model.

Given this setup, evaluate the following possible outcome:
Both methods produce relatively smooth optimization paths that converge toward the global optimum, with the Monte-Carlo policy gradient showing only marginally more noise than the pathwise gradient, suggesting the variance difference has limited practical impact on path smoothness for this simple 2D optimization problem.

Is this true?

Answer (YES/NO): NO